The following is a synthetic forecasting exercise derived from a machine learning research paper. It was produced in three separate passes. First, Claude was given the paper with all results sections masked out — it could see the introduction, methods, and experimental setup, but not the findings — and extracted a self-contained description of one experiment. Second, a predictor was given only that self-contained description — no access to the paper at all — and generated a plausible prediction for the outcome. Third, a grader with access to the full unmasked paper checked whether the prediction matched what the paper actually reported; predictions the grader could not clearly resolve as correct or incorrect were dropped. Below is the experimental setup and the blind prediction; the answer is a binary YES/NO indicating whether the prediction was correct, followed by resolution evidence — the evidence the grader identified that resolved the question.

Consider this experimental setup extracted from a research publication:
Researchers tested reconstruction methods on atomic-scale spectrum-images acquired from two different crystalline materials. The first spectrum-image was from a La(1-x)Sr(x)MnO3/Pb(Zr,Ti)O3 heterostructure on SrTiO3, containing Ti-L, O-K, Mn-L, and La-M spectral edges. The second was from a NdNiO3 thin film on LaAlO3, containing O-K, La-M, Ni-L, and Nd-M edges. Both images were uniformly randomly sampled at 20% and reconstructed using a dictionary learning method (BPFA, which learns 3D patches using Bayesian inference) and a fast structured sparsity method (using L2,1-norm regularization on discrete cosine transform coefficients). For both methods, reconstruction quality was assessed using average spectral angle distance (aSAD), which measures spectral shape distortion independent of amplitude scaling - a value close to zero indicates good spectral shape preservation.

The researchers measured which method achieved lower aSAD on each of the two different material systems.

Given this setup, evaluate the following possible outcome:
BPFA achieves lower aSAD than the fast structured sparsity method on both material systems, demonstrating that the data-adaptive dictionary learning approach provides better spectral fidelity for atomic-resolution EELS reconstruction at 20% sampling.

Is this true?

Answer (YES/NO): NO